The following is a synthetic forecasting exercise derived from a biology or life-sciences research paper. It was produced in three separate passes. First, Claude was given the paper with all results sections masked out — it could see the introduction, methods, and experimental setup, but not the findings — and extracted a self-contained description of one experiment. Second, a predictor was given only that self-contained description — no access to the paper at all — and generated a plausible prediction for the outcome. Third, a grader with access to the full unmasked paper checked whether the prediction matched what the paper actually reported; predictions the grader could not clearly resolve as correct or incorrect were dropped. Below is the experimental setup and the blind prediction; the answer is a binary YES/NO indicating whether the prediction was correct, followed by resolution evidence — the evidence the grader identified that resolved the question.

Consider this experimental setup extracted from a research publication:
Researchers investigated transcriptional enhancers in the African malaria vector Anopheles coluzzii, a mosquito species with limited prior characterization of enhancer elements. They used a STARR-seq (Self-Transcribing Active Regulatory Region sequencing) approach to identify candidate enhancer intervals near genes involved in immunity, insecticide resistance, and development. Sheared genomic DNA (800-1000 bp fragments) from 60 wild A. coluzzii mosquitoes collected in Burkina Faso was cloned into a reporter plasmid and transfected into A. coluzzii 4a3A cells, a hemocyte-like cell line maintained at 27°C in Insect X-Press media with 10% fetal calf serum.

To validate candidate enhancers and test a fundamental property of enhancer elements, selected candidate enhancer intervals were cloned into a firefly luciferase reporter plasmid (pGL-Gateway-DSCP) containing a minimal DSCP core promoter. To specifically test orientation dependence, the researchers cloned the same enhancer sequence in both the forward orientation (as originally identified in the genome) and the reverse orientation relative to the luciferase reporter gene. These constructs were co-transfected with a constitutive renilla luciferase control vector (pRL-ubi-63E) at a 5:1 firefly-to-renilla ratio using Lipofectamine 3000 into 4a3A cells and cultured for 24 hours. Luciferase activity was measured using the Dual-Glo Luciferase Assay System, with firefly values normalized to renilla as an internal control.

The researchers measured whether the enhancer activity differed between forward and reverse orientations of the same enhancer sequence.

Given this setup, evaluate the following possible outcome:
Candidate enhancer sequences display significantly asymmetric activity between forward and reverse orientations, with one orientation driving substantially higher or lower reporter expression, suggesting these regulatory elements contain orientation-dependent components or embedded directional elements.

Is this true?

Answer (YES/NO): NO